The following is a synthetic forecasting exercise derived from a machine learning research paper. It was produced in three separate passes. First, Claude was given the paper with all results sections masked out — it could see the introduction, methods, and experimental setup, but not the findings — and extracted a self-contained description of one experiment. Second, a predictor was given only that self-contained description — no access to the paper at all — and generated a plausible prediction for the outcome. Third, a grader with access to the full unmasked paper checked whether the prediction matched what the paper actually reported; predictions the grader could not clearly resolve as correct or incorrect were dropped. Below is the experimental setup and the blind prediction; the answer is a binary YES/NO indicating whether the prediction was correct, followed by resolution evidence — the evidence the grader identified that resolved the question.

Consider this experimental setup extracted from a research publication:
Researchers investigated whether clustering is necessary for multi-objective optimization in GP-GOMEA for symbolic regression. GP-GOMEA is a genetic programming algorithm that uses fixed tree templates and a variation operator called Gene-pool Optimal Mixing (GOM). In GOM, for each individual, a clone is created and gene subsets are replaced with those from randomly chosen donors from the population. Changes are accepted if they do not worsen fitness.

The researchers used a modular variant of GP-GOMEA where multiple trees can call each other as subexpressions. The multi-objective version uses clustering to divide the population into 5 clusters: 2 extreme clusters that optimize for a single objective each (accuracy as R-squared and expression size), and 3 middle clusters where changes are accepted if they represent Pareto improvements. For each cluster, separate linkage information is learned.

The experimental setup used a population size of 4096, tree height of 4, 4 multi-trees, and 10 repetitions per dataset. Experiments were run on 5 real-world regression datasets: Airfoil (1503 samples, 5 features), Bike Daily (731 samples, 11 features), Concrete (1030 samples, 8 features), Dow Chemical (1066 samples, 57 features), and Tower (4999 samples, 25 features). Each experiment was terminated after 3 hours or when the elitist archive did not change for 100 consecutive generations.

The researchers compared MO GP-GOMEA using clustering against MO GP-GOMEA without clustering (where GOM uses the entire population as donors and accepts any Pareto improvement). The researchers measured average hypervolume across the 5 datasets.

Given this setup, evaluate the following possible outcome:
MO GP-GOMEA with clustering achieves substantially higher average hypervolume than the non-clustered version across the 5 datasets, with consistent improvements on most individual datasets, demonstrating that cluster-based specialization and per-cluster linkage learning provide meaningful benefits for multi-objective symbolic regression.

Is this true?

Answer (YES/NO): YES